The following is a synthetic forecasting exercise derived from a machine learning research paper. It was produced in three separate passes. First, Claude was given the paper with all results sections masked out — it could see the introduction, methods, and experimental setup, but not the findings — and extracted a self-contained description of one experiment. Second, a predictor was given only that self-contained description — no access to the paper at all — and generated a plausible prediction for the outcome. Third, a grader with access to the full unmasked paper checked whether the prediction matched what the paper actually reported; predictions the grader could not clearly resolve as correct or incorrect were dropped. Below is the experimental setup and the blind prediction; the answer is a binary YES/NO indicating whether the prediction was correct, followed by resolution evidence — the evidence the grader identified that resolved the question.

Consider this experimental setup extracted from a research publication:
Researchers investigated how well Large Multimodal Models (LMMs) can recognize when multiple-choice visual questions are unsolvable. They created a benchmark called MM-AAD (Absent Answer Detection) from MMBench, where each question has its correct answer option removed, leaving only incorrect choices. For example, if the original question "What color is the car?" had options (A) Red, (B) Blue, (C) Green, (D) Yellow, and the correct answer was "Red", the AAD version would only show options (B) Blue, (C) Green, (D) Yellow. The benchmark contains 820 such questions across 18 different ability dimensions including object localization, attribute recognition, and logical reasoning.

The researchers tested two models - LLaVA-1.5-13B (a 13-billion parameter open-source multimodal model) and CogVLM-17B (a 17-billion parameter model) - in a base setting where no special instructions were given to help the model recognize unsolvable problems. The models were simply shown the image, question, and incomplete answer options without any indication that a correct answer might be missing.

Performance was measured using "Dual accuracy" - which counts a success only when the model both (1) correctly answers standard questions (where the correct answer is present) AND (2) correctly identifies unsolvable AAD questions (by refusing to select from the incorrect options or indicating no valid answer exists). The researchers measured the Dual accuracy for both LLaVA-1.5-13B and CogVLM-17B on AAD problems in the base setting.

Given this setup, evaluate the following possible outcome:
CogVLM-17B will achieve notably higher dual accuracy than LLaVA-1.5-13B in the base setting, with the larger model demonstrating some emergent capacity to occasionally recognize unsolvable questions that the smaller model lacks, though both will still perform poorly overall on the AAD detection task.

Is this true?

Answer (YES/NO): NO